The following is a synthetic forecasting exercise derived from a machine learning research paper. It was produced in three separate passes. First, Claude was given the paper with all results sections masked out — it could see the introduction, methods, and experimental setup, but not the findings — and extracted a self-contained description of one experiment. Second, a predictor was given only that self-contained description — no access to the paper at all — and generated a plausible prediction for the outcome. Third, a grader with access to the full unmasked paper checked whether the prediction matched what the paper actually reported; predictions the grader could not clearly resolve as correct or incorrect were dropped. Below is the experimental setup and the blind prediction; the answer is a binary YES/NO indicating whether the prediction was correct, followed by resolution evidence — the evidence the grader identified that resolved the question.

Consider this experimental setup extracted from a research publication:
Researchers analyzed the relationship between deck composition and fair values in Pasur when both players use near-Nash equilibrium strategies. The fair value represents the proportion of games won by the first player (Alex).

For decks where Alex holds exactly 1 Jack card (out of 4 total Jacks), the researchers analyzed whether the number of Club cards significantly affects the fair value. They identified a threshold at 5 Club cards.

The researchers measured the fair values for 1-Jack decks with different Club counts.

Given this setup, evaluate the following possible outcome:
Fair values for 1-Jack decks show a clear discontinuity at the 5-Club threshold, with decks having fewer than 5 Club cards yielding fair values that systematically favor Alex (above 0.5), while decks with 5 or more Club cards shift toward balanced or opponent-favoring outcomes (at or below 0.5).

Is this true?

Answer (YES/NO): NO